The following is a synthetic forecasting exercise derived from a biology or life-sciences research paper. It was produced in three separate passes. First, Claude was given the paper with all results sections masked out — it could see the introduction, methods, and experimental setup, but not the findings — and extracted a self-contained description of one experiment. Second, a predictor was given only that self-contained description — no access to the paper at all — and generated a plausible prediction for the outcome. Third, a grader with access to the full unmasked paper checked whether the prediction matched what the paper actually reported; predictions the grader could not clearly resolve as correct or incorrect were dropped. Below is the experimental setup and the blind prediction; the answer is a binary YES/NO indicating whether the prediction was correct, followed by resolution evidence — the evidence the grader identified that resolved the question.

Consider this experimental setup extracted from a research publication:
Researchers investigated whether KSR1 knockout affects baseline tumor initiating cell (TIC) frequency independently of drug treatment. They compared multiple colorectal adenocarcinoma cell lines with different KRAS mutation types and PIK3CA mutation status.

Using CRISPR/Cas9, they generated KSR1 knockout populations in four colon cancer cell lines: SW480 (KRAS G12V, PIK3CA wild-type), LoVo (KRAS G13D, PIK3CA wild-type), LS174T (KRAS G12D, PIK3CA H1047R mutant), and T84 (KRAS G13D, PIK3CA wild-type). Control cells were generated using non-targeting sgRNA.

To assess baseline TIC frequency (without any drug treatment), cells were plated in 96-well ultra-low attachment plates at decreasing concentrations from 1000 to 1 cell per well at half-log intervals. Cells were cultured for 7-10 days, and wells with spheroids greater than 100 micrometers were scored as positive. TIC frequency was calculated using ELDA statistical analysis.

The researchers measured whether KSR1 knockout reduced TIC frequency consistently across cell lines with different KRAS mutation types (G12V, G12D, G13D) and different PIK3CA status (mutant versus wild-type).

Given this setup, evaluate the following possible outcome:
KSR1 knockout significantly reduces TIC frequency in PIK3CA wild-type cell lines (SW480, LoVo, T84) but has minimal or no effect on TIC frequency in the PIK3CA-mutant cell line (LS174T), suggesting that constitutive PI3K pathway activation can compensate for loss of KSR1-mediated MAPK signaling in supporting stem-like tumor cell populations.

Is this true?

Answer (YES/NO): NO